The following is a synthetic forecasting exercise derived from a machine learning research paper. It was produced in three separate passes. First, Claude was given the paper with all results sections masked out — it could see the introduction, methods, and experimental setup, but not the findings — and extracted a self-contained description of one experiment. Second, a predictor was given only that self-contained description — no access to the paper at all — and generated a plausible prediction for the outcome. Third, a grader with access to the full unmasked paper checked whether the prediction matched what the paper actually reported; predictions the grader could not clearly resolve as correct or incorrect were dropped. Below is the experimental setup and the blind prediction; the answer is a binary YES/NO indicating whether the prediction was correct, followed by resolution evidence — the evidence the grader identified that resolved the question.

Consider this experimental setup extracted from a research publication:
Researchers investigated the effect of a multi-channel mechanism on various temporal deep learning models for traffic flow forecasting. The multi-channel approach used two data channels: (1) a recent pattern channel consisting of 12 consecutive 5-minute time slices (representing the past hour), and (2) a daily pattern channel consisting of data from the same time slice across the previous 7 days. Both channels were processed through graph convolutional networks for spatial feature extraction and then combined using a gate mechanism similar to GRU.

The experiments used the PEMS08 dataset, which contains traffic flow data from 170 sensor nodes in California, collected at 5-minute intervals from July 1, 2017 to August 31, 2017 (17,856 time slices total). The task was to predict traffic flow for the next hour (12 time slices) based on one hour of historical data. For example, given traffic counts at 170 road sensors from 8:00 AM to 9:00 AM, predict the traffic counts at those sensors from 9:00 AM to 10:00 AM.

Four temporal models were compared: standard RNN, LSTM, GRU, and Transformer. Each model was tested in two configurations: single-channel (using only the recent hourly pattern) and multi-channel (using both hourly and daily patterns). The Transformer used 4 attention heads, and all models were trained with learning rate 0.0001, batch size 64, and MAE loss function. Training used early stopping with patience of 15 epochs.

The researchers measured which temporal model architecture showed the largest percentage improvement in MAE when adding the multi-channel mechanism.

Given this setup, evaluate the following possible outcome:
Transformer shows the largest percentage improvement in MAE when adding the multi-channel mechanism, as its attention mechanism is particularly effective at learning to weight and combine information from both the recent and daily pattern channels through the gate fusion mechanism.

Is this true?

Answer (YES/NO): YES